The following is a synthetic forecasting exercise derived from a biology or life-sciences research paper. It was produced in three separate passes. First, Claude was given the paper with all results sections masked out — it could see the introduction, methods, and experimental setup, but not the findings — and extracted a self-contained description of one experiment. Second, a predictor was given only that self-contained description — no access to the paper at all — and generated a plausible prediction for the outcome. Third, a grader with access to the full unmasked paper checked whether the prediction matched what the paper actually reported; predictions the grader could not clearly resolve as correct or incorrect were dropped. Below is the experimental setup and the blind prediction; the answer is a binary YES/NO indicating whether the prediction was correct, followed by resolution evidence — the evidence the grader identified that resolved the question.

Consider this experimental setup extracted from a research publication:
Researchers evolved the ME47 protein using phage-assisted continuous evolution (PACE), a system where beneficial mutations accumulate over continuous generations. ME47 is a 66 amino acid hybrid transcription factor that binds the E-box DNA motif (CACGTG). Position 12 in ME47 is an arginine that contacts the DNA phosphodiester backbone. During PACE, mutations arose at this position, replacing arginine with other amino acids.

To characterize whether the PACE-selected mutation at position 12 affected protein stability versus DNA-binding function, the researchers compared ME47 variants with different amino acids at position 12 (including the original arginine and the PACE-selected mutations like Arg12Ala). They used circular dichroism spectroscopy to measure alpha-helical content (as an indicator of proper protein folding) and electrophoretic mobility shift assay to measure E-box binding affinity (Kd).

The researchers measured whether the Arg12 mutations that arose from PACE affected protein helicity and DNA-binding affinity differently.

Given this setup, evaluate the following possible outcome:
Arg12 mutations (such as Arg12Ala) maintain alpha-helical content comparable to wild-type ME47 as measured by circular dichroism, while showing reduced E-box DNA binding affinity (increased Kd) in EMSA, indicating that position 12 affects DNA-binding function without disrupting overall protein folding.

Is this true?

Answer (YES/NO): NO